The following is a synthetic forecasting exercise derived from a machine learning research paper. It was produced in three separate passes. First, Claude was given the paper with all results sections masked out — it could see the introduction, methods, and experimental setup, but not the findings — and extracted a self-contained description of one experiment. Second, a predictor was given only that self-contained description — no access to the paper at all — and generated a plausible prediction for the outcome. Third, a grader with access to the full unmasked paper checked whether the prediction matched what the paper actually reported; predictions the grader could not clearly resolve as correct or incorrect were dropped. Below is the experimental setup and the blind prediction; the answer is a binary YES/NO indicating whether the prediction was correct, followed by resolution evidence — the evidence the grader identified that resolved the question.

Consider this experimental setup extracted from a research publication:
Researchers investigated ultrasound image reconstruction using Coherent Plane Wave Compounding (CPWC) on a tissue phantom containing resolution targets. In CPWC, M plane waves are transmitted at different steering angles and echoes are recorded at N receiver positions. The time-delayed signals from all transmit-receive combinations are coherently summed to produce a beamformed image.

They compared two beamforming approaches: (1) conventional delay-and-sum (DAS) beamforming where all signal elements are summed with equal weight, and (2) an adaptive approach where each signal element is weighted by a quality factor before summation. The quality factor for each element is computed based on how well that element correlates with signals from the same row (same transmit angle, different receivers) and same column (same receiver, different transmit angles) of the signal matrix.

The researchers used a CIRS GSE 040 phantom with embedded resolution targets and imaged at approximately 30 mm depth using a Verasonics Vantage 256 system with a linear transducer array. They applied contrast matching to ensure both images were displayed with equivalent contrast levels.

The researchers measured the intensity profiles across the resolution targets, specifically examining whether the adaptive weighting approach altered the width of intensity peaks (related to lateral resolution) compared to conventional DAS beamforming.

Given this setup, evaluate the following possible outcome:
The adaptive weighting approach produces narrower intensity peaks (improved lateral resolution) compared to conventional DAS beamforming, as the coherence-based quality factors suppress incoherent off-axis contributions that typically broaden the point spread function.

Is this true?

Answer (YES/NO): NO